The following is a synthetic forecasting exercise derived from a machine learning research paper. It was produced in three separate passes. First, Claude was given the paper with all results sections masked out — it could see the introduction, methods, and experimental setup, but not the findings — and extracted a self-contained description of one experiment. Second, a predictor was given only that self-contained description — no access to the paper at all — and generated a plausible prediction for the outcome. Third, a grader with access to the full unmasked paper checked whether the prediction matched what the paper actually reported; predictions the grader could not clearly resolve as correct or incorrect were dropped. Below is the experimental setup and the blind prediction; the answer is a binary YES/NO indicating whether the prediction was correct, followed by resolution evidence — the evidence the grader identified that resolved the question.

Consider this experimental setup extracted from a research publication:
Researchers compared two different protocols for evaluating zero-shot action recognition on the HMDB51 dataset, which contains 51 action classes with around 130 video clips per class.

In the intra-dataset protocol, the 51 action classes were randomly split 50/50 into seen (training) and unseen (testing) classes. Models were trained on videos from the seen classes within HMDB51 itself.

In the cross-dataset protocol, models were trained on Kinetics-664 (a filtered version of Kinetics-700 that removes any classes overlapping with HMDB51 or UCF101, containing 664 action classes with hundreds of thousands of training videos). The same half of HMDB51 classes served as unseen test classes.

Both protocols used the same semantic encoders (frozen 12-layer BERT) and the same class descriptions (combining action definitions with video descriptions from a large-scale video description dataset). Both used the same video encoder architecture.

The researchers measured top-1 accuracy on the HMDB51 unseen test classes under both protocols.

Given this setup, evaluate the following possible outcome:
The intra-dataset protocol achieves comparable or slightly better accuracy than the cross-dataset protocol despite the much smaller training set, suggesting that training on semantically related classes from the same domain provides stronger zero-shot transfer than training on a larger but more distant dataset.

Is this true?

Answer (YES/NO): NO